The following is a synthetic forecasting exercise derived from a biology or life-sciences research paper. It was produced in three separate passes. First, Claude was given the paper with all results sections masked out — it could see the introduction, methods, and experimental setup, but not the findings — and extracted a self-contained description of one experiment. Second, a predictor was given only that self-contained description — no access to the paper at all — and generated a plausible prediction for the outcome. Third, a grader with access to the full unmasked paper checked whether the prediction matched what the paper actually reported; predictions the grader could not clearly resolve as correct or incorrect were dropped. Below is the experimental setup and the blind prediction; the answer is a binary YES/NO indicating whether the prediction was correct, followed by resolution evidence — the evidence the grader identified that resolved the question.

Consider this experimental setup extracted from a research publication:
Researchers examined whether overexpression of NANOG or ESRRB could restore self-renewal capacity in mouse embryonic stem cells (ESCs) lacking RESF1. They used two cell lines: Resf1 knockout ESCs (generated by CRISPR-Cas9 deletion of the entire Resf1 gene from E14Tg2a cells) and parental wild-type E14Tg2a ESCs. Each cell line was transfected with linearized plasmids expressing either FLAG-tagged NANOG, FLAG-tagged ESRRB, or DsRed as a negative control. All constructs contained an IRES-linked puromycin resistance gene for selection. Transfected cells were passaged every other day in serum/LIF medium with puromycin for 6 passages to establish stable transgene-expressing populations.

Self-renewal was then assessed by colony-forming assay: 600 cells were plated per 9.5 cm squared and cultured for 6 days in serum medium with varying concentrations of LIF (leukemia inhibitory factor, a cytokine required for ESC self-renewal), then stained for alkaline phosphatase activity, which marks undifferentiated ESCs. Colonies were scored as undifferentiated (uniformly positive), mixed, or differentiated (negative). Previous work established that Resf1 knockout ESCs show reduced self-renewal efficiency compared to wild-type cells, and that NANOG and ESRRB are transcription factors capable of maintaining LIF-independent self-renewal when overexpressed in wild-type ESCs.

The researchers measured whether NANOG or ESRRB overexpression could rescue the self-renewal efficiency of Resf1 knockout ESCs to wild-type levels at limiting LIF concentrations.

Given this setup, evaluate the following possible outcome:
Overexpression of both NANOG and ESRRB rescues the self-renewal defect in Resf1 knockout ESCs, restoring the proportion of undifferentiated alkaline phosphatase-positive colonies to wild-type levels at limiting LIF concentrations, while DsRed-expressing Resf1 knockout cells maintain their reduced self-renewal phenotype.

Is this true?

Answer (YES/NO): NO